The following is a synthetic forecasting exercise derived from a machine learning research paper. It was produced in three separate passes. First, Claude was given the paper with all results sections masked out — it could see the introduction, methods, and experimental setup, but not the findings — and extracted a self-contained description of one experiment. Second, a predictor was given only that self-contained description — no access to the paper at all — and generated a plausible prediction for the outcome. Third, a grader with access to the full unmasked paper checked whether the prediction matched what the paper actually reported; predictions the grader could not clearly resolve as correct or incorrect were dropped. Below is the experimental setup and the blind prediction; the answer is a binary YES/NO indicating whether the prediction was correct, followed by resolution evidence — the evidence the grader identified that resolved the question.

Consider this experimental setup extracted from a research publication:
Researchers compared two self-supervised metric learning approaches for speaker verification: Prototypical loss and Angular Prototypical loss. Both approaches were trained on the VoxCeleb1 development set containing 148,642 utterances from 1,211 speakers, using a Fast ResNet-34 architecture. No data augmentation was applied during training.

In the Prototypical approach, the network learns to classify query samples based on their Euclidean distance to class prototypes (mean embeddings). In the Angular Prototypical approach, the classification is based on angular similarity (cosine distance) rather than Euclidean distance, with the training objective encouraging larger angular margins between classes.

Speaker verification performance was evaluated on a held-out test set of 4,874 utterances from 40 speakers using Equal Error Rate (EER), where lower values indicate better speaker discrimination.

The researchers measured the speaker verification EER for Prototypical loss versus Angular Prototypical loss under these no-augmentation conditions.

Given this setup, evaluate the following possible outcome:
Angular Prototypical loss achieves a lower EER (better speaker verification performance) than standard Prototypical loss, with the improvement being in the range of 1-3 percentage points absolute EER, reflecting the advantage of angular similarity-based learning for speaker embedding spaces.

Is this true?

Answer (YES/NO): YES